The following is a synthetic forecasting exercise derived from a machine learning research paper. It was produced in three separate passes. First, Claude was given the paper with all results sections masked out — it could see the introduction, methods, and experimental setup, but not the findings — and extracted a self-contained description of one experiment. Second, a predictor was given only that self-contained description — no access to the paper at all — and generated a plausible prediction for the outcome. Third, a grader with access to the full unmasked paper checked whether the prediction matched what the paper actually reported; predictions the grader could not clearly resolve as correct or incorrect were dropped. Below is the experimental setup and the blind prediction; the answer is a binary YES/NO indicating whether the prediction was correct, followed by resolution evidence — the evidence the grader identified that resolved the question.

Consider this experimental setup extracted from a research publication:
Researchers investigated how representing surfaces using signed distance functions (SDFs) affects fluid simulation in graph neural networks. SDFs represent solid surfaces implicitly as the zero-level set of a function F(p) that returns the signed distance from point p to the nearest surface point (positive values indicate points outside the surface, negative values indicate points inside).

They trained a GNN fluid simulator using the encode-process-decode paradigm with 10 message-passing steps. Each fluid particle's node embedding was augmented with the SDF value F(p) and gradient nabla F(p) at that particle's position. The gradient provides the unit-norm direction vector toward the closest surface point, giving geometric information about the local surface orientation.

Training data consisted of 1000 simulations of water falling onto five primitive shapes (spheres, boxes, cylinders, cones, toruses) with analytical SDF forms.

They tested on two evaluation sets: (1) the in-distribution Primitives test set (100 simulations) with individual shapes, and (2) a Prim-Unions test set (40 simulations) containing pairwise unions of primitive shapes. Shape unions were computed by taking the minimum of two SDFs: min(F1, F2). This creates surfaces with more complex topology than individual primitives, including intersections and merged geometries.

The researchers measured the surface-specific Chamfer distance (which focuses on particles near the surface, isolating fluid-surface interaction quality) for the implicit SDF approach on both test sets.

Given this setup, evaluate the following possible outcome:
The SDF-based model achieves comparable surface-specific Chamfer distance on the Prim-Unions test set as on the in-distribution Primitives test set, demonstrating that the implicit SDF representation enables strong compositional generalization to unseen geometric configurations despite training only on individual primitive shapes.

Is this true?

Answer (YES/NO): NO